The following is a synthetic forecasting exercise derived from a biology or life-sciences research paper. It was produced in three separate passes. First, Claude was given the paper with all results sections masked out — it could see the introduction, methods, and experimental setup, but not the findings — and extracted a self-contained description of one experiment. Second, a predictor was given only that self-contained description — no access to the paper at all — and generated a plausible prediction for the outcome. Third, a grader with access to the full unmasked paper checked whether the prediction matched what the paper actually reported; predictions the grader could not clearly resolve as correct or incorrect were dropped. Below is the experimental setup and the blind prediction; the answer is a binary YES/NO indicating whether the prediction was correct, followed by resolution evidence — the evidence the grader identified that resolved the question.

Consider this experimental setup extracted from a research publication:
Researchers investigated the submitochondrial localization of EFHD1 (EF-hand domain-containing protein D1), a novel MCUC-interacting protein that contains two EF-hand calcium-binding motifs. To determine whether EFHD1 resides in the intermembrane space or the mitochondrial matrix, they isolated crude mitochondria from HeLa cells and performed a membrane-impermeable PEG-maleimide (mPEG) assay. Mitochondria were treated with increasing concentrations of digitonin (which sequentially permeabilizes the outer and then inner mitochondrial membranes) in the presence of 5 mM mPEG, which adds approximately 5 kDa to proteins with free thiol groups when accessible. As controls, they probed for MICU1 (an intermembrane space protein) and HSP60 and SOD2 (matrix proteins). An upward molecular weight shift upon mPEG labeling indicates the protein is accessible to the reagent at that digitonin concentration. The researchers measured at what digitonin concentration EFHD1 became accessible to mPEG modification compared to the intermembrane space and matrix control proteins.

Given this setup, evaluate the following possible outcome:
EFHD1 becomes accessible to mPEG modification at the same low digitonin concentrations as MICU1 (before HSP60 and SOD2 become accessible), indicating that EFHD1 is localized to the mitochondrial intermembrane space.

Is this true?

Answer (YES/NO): YES